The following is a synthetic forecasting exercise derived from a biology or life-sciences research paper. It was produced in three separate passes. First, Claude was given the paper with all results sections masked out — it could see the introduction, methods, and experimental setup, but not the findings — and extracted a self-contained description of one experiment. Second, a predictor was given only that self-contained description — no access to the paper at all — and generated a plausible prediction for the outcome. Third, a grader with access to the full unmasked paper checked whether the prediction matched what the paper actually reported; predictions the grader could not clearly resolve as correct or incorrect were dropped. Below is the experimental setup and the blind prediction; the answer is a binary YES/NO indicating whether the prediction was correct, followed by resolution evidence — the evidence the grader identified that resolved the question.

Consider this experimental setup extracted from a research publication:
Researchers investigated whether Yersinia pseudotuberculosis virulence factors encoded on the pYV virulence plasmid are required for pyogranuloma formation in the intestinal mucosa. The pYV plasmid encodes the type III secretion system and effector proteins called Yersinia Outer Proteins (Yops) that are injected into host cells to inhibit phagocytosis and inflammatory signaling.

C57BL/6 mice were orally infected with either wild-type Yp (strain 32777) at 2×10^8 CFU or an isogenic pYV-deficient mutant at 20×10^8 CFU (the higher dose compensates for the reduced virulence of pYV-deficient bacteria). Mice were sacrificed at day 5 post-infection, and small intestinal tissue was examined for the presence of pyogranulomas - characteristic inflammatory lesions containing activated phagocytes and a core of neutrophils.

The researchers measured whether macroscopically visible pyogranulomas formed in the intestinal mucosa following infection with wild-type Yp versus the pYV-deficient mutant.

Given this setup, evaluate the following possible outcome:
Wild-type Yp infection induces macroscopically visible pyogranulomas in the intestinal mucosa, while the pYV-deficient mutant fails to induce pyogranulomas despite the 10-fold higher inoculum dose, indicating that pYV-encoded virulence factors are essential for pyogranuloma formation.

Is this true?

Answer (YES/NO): YES